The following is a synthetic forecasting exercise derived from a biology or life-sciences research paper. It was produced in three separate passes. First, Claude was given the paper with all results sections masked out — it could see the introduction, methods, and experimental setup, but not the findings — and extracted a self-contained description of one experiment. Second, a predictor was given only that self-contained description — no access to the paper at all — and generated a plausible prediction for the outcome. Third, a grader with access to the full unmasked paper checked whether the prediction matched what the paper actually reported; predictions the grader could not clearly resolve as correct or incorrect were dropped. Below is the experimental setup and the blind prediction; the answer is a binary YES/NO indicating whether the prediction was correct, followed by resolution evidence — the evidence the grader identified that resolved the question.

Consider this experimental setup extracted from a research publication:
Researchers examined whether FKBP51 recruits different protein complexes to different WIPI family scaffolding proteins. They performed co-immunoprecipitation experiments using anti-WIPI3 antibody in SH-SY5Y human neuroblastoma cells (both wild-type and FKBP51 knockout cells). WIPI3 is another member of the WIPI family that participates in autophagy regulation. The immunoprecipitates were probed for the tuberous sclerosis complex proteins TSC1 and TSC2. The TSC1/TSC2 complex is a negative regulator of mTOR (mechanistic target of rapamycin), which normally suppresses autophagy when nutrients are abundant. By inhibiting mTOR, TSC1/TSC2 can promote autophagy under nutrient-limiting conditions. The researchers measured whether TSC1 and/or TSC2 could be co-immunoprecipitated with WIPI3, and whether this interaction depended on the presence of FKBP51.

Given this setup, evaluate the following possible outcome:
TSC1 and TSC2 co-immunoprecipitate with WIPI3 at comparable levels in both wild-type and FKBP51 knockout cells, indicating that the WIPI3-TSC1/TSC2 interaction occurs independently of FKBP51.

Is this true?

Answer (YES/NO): YES